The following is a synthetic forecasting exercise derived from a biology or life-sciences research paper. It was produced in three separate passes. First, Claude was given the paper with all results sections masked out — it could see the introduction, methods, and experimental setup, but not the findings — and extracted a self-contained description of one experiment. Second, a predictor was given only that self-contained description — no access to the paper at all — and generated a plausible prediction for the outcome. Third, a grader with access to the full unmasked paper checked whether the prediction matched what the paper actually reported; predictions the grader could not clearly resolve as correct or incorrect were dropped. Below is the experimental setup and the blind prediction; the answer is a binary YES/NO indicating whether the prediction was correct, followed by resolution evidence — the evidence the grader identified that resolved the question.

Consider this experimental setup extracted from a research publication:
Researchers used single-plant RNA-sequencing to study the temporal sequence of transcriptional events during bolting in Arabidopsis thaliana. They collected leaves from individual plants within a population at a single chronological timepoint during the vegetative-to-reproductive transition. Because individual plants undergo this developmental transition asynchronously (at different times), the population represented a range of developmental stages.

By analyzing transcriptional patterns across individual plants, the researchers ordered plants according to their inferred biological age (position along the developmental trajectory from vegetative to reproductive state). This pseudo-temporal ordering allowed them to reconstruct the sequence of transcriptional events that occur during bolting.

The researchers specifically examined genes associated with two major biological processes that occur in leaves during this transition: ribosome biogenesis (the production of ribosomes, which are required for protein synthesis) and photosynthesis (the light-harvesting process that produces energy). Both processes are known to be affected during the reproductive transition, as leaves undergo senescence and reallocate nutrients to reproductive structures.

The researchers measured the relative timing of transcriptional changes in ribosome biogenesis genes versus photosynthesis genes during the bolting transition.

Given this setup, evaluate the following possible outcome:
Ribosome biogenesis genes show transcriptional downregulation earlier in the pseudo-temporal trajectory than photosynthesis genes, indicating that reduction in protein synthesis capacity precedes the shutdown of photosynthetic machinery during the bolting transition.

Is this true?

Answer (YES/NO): YES